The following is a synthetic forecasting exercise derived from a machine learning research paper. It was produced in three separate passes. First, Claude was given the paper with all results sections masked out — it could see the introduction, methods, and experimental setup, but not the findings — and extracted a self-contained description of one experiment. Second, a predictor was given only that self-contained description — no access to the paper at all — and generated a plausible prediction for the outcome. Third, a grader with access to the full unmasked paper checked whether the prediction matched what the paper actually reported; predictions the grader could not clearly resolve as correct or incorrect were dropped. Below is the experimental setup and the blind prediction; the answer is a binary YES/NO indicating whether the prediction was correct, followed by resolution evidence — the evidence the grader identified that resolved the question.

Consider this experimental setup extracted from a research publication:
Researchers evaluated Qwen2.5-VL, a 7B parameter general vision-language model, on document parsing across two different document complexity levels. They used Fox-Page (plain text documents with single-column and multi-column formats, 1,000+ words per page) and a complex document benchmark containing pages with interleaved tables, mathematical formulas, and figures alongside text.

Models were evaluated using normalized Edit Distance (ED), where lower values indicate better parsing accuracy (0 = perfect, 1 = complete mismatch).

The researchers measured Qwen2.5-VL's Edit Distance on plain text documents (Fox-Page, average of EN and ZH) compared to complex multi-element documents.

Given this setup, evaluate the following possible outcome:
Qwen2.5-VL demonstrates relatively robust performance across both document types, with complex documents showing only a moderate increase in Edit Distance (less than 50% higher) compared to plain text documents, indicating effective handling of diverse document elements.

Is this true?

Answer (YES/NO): NO